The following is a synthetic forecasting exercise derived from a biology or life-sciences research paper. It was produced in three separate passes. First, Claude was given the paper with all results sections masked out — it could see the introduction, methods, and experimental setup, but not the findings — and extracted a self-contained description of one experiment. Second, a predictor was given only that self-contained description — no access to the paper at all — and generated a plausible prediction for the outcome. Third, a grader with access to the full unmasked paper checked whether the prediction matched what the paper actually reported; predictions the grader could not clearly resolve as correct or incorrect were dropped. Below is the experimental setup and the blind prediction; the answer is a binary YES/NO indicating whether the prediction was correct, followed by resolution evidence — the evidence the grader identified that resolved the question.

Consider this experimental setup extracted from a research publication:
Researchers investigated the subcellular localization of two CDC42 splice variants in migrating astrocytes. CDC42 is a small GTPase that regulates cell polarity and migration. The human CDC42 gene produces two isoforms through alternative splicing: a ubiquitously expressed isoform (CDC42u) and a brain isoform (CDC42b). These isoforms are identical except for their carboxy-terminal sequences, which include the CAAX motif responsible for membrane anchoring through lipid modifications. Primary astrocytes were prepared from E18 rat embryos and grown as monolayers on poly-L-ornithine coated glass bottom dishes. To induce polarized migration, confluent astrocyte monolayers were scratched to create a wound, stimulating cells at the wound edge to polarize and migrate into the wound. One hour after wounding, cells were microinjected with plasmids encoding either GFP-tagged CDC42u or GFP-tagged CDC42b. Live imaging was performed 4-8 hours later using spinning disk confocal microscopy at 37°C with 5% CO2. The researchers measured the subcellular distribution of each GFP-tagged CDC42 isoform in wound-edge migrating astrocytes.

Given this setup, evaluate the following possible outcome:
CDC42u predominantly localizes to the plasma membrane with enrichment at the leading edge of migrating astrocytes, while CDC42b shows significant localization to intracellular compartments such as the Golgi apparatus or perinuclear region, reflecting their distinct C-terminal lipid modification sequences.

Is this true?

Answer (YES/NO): YES